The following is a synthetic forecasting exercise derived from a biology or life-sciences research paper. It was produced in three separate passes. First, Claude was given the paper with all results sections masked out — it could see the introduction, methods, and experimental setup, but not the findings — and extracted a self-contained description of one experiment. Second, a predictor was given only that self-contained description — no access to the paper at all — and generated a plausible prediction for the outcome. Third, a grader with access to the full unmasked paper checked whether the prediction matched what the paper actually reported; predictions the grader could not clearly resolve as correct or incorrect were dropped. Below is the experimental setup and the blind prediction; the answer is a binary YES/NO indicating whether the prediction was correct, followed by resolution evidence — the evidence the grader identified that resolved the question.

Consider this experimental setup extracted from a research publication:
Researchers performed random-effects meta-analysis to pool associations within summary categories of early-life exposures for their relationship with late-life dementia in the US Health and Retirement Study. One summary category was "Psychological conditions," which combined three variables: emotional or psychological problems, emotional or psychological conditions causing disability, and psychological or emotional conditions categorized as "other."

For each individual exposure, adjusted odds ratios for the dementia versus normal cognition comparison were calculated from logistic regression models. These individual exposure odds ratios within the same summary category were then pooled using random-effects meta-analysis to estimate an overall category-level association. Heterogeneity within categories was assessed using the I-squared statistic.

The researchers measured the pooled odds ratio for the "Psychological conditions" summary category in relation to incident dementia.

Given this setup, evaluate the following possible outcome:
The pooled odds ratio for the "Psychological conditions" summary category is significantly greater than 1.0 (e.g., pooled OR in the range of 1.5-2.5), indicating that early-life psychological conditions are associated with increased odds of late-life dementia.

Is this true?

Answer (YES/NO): NO